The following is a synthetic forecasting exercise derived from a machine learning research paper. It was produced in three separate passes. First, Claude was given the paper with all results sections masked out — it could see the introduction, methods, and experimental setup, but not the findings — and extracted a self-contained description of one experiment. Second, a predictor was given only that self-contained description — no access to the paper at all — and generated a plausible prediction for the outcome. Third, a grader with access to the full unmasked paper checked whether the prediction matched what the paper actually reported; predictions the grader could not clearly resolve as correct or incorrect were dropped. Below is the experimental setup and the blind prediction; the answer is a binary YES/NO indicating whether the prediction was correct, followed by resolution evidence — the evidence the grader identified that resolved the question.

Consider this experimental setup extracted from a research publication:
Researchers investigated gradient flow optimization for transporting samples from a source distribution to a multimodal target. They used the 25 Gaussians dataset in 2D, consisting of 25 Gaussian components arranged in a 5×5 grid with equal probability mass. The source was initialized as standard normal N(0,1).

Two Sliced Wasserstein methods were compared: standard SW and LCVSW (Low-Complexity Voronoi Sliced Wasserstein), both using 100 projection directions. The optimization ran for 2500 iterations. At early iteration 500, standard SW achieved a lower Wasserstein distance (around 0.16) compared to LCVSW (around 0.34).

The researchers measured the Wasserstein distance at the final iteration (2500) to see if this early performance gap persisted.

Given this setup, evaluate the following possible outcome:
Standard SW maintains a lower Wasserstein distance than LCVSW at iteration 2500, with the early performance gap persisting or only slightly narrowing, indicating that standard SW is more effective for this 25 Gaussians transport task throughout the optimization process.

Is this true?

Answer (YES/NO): NO